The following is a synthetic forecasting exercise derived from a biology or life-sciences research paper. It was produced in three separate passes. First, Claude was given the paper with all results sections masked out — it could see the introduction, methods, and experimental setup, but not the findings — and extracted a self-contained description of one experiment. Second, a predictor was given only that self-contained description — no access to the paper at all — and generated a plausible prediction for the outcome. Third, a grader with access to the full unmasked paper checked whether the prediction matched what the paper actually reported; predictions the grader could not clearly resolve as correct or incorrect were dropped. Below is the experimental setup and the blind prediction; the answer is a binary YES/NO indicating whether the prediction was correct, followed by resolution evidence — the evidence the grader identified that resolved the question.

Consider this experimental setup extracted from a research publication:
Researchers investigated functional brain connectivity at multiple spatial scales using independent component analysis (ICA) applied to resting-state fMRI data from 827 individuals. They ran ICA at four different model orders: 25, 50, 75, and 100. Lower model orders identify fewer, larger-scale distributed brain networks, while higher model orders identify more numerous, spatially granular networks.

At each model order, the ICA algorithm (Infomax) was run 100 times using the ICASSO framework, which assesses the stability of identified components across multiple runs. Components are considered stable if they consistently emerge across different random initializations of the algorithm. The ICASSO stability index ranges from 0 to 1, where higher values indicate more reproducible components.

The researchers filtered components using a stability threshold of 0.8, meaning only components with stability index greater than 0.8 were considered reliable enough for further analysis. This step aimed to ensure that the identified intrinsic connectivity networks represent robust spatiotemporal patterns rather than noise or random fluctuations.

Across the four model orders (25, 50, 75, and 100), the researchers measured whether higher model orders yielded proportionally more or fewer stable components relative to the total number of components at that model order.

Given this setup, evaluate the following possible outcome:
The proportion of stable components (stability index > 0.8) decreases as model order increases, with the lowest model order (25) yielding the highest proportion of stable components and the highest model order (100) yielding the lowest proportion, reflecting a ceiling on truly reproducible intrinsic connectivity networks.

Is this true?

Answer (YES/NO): YES